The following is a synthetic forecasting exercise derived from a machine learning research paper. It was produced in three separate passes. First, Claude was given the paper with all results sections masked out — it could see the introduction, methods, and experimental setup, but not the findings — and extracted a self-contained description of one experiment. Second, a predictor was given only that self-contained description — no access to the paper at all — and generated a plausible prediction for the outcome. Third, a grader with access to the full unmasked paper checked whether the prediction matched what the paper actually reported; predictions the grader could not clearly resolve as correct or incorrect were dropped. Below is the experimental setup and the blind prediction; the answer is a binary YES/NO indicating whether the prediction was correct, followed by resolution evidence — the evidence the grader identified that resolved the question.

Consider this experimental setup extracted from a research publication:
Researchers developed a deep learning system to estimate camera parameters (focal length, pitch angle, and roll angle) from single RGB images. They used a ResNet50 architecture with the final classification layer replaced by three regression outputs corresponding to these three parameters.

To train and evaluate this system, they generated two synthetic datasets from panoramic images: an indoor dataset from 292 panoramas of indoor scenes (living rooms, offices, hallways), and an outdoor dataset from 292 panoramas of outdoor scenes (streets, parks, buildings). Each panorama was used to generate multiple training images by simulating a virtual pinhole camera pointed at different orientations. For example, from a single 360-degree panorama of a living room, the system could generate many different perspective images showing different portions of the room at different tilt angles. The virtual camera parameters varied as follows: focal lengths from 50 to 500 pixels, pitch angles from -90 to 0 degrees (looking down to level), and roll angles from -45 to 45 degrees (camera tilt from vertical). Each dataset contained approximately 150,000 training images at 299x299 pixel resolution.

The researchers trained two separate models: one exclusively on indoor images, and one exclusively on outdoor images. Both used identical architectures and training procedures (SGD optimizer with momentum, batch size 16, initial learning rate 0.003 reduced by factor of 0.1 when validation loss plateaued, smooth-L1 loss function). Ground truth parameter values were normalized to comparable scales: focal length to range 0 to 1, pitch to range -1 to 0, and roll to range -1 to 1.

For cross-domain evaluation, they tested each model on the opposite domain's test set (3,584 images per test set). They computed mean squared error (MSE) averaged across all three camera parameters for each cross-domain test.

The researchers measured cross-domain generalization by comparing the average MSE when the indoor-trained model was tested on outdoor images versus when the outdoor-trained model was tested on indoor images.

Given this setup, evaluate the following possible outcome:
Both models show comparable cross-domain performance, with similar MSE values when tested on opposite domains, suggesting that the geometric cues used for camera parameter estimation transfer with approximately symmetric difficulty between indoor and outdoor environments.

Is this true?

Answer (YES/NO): NO